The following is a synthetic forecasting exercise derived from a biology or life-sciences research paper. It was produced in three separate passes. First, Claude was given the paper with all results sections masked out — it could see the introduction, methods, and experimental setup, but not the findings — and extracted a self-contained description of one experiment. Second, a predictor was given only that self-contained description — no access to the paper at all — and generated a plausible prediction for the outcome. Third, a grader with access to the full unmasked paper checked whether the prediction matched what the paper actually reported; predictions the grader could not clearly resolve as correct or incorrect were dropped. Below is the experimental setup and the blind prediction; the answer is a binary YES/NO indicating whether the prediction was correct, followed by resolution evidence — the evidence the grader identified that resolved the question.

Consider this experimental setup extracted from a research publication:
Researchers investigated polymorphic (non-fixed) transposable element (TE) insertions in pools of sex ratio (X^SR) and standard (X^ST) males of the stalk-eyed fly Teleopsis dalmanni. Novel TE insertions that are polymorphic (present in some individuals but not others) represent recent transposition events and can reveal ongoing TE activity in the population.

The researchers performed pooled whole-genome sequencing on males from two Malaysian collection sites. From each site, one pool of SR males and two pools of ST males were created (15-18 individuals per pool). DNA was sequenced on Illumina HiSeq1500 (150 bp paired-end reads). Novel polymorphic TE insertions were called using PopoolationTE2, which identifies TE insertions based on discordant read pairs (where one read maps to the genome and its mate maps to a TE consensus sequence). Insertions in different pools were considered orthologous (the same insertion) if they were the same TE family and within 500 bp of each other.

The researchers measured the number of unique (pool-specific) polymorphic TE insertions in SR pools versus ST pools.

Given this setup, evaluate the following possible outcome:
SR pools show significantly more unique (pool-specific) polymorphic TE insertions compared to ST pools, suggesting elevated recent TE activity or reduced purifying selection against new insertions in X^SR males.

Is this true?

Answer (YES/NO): NO